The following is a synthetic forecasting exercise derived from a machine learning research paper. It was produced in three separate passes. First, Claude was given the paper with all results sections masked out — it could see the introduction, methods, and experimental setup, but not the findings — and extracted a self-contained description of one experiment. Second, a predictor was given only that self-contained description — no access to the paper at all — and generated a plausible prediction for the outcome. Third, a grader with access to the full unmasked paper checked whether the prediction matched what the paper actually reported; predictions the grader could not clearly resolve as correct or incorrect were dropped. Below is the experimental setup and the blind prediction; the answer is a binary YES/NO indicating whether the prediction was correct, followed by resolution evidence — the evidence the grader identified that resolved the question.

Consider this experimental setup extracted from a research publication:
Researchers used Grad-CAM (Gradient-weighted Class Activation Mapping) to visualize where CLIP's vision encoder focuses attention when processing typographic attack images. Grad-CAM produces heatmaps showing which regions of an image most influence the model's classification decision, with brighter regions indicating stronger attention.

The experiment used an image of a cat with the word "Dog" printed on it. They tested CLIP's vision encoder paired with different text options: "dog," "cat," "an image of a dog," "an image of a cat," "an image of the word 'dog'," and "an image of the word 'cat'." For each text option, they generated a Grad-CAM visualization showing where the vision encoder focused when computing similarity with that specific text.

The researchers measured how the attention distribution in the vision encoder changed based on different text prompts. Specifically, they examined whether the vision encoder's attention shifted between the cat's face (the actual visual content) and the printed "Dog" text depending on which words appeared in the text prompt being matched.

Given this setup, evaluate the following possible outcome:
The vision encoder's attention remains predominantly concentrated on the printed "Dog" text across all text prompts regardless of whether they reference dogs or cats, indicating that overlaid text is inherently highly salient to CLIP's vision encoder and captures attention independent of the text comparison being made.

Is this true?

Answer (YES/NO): NO